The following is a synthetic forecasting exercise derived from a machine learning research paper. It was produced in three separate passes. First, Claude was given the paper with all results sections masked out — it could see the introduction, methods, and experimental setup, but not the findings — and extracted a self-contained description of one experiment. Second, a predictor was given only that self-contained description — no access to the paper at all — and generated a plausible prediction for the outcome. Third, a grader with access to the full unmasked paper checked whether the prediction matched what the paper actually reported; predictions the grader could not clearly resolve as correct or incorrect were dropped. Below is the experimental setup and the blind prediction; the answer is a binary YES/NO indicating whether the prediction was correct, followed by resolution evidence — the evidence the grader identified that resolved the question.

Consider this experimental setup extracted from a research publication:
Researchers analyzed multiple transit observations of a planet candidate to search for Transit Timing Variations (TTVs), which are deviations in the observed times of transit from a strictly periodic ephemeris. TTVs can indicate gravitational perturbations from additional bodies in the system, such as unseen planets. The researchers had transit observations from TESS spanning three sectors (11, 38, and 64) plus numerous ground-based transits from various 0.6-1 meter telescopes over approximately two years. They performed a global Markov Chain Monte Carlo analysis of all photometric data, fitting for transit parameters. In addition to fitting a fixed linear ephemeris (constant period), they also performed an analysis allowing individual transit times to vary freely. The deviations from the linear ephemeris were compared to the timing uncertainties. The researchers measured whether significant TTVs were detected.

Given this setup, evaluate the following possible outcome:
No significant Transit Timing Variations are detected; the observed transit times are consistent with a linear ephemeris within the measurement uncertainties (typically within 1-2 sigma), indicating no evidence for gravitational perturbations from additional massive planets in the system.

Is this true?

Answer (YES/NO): YES